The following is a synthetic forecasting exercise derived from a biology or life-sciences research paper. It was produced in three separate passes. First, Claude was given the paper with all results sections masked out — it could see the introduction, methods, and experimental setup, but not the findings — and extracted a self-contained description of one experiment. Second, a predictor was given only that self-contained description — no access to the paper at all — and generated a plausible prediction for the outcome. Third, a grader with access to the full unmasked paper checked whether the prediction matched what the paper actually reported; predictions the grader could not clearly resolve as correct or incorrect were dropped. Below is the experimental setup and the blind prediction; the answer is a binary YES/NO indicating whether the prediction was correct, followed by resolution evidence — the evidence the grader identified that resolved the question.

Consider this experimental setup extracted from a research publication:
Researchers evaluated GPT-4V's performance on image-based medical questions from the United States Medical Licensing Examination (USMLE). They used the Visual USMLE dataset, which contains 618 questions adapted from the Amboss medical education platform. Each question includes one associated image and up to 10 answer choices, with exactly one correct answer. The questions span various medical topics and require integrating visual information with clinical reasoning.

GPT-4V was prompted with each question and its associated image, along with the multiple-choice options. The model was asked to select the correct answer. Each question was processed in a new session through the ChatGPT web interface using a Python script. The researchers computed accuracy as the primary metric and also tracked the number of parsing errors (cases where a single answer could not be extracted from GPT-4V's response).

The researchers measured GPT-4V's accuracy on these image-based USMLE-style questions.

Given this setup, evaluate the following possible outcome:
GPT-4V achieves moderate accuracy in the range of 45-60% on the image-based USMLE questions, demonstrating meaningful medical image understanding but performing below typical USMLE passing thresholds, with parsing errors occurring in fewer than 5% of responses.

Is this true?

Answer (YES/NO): YES